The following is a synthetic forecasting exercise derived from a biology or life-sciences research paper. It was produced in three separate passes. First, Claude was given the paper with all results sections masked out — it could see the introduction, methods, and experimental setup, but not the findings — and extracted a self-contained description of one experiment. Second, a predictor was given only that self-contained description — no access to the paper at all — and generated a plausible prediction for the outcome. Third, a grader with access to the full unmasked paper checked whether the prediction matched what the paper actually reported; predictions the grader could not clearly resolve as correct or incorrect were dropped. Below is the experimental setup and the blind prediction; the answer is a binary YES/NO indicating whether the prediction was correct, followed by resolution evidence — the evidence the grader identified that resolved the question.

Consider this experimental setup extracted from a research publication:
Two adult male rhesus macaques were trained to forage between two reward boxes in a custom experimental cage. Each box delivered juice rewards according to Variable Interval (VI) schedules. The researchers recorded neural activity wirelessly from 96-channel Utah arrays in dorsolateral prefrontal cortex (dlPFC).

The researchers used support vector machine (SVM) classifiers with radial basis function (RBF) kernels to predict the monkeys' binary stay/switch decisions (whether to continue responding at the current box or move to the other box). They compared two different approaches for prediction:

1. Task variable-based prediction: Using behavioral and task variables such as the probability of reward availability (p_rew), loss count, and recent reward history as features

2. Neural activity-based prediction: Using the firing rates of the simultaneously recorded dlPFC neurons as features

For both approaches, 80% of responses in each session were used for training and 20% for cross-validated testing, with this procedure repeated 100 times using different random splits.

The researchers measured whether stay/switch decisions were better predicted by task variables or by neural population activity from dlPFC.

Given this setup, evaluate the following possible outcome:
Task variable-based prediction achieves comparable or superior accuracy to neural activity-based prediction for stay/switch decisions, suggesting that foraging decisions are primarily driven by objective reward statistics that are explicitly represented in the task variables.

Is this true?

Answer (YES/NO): NO